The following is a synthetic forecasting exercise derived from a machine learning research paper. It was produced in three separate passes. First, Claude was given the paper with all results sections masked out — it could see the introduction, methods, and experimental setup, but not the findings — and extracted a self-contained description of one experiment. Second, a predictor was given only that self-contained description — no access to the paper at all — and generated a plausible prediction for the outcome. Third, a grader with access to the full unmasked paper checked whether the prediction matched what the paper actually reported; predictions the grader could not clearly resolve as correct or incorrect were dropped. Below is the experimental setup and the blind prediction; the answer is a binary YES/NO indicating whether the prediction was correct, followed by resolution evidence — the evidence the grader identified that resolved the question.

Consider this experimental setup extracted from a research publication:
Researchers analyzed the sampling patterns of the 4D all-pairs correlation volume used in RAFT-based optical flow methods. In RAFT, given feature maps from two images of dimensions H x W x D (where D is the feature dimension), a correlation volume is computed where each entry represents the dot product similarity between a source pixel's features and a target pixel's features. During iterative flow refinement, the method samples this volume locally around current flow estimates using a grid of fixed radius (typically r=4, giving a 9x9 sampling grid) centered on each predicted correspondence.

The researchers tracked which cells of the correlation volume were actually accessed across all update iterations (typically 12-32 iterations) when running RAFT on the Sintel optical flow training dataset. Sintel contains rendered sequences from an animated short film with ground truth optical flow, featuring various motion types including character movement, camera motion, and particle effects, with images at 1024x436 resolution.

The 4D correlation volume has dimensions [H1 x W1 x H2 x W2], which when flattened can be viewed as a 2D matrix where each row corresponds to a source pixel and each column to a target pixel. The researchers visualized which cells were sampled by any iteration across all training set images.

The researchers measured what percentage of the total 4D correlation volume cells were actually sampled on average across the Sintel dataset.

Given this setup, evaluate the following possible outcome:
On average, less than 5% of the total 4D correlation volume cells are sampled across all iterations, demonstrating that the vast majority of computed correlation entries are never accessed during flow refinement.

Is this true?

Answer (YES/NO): YES